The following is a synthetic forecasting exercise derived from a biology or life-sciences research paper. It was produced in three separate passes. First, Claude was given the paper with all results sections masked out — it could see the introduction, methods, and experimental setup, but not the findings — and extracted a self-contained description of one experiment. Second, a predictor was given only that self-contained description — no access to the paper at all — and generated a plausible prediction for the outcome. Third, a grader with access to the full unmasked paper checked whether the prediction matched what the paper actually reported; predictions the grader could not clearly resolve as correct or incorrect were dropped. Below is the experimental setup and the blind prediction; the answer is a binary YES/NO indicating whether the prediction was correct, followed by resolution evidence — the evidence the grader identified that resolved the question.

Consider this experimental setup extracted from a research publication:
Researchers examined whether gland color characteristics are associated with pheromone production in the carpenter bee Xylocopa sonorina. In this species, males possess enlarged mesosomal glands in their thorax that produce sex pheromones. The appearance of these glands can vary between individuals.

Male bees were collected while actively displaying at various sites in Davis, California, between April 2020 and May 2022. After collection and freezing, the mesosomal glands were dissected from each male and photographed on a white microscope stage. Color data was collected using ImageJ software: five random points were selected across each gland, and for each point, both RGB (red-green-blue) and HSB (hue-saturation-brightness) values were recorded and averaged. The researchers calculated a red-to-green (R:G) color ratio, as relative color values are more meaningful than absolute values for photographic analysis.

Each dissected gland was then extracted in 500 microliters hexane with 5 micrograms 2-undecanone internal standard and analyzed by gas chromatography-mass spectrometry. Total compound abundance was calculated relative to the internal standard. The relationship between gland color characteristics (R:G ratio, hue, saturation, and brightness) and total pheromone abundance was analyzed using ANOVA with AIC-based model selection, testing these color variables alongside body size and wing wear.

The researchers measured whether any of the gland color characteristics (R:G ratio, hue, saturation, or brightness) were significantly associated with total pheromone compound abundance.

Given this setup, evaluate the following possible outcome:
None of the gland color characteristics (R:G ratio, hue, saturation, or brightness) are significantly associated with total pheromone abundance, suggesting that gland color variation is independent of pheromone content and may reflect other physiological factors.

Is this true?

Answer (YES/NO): NO